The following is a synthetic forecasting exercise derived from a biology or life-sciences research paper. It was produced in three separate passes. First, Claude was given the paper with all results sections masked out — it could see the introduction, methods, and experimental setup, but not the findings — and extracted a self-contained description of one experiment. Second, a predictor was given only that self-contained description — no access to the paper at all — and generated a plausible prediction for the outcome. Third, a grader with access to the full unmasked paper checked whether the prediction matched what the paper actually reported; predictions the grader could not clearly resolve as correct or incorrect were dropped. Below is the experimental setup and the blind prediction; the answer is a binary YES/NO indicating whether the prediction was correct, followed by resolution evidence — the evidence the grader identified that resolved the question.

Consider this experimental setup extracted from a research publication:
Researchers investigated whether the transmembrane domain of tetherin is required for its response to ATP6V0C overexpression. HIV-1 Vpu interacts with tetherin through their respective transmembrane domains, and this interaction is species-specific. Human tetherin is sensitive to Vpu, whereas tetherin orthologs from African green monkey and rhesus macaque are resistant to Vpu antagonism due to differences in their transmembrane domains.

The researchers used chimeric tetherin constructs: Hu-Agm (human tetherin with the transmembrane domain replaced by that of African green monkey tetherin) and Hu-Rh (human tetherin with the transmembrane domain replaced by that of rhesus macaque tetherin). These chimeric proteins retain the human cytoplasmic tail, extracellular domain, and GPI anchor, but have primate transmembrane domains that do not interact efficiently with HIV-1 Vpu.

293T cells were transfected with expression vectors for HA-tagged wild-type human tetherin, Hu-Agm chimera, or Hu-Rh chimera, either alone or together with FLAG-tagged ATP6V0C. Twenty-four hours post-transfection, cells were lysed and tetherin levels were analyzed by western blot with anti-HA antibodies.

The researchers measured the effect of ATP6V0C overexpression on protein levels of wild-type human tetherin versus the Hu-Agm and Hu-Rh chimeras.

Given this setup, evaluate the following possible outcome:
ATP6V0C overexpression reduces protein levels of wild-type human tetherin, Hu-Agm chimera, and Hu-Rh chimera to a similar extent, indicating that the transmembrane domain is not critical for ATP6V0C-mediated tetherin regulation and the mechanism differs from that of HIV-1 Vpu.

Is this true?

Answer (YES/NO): NO